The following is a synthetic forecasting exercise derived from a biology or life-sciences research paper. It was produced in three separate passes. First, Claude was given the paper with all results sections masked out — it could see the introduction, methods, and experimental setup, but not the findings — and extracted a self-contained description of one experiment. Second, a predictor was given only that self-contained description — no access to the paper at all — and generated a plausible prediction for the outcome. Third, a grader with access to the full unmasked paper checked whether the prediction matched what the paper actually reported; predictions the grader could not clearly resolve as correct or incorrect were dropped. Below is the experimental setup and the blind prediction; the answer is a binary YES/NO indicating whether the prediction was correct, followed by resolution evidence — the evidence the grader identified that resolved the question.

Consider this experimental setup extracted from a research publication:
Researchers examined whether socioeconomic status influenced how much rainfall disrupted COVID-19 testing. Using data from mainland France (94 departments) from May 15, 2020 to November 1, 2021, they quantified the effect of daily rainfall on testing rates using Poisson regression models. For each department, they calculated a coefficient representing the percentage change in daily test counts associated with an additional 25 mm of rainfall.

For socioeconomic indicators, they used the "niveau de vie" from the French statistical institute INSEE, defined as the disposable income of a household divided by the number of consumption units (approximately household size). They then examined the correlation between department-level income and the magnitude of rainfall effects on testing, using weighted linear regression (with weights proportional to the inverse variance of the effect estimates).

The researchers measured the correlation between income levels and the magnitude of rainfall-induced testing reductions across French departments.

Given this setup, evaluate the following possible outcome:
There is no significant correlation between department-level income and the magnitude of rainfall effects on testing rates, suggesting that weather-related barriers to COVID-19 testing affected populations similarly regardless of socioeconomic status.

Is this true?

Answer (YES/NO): NO